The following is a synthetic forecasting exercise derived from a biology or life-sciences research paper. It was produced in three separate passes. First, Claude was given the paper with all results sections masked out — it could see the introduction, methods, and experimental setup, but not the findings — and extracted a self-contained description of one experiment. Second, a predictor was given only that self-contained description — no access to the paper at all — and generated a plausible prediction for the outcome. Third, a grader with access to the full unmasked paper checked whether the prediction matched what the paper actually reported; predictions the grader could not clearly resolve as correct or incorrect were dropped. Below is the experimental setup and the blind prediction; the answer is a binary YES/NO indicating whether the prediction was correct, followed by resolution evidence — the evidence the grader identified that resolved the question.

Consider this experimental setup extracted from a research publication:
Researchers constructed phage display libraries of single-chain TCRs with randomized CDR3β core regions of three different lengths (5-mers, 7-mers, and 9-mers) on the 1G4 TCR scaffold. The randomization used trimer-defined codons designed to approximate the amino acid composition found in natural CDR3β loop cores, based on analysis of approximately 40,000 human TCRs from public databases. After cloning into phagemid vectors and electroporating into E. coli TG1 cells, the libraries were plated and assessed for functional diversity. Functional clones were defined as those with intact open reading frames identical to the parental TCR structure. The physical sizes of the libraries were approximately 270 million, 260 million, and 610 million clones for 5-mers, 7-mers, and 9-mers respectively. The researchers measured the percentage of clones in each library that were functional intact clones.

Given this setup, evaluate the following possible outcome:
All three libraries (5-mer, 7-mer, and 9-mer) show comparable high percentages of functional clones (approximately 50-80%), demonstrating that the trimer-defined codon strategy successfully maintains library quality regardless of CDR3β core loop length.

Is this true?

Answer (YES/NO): NO